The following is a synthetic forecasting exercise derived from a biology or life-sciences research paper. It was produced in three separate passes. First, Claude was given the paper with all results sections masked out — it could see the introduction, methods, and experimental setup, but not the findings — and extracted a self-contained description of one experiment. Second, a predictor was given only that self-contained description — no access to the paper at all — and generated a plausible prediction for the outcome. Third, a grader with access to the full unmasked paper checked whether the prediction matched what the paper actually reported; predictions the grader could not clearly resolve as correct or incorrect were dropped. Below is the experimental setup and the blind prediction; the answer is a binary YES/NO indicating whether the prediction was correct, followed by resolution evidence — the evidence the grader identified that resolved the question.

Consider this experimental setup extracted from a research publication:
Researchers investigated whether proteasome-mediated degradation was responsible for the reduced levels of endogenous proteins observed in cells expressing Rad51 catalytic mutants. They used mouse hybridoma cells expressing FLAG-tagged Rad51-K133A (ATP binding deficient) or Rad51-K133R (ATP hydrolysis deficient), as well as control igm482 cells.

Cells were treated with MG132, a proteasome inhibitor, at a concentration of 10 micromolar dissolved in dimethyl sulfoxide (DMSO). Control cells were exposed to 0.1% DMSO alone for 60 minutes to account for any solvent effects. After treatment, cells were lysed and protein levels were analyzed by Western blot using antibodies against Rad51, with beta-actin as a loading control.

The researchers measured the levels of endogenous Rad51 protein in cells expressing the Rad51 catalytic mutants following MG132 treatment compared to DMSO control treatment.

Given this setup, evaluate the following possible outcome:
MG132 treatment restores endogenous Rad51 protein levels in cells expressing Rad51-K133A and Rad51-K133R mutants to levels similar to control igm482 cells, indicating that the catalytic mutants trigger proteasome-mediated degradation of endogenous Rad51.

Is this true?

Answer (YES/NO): NO